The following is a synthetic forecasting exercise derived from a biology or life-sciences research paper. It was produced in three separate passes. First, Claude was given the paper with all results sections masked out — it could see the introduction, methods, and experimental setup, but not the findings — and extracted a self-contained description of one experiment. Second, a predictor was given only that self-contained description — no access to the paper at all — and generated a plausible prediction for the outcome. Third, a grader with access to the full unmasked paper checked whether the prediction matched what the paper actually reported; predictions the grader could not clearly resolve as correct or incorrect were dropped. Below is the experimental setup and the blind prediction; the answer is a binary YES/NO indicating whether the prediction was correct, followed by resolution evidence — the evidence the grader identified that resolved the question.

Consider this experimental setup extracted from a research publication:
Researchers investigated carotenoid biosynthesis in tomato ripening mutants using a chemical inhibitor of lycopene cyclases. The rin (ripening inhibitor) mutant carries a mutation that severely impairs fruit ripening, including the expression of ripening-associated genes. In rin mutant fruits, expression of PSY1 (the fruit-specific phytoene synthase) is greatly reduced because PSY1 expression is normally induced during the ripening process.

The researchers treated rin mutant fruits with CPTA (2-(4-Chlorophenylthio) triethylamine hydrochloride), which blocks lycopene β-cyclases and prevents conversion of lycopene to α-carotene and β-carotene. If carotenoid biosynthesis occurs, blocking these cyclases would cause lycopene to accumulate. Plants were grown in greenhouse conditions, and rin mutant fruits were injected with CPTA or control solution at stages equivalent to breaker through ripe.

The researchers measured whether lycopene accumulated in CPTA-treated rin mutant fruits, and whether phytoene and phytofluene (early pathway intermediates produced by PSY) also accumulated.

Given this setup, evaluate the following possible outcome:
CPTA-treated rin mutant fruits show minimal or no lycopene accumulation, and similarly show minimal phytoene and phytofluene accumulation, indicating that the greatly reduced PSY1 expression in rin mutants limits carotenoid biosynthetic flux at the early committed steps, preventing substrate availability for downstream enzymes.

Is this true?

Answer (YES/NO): NO